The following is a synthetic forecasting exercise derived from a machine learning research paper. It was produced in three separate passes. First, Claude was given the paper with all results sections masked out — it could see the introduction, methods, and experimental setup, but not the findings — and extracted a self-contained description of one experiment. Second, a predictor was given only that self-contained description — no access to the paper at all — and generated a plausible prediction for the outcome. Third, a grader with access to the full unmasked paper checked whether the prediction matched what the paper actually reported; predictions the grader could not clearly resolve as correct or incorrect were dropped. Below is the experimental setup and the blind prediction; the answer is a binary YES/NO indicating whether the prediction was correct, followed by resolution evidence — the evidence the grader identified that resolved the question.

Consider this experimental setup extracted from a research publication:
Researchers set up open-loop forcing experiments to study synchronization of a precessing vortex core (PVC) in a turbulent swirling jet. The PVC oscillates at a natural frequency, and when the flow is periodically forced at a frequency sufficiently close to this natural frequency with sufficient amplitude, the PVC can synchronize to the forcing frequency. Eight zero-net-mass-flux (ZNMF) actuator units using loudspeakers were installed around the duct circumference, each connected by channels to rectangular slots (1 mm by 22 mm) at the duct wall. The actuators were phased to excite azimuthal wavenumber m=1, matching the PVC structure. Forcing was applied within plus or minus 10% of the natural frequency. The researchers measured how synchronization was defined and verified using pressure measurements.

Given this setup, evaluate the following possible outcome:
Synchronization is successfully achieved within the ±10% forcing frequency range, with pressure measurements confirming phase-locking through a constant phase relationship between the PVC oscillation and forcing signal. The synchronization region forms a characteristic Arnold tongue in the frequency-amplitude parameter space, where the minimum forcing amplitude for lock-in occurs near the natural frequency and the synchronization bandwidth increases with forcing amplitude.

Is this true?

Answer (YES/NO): NO